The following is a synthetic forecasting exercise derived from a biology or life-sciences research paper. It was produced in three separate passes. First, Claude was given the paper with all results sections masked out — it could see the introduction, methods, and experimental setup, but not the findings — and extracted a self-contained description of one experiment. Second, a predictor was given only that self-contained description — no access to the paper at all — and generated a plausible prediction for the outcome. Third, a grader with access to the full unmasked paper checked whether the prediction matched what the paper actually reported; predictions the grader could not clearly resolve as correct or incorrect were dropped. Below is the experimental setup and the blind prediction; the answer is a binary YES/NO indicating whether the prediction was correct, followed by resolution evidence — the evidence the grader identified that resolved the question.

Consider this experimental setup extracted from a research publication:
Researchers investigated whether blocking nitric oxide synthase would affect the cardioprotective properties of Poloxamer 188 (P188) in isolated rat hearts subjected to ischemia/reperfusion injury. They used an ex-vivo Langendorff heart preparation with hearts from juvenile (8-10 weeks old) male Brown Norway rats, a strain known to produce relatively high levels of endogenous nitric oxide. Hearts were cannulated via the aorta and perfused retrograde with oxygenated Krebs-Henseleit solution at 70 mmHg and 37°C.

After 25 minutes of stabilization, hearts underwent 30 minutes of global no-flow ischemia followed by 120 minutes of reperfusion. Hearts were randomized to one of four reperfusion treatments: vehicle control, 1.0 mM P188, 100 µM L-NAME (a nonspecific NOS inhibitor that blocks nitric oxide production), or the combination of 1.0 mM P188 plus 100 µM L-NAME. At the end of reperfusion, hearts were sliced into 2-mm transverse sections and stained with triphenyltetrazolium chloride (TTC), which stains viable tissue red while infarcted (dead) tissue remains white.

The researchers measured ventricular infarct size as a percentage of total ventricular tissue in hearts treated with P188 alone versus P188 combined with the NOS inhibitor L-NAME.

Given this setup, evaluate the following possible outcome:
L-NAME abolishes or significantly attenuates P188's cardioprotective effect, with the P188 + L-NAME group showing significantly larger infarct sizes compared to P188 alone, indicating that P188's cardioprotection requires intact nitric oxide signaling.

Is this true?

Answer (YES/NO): YES